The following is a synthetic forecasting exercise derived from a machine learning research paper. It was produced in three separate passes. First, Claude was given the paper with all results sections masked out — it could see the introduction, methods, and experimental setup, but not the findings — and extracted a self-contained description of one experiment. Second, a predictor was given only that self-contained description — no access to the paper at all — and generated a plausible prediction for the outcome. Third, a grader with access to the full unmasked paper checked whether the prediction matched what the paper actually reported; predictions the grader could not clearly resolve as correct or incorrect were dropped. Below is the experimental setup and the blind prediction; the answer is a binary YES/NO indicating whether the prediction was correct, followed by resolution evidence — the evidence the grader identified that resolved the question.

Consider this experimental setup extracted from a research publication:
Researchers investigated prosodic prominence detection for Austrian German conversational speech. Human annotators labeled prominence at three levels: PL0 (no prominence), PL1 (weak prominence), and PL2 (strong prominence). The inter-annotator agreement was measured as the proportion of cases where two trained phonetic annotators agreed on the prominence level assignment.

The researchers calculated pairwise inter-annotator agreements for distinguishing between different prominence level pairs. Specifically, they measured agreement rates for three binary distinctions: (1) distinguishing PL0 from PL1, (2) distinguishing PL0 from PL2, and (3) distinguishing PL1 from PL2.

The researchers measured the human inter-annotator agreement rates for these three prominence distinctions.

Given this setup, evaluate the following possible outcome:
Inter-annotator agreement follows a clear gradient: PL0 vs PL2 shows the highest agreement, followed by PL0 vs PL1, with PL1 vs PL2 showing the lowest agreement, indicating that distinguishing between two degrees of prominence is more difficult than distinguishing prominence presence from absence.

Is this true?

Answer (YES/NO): YES